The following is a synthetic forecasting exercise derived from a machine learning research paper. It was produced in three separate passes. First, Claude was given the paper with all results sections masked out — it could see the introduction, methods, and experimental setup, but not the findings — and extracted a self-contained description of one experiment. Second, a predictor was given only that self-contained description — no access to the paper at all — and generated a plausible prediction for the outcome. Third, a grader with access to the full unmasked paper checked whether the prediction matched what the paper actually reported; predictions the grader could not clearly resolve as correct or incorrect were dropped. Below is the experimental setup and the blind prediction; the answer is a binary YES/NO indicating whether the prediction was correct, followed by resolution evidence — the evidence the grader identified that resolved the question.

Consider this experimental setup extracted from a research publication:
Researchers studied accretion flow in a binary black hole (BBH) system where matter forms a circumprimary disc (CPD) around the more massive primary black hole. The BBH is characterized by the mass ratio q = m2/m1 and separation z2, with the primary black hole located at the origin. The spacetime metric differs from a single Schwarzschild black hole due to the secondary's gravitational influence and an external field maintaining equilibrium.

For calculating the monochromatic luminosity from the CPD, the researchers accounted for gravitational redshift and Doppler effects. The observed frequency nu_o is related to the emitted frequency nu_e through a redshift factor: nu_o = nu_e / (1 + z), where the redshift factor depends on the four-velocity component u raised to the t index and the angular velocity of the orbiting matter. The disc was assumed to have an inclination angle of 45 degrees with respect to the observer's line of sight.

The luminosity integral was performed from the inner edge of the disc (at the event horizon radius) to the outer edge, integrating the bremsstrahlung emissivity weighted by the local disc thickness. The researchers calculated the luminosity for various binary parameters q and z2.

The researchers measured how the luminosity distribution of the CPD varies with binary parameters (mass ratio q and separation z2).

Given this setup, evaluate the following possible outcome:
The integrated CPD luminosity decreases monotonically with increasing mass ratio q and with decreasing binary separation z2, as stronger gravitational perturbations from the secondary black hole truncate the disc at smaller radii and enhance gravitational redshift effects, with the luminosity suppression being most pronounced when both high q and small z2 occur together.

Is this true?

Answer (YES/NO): NO